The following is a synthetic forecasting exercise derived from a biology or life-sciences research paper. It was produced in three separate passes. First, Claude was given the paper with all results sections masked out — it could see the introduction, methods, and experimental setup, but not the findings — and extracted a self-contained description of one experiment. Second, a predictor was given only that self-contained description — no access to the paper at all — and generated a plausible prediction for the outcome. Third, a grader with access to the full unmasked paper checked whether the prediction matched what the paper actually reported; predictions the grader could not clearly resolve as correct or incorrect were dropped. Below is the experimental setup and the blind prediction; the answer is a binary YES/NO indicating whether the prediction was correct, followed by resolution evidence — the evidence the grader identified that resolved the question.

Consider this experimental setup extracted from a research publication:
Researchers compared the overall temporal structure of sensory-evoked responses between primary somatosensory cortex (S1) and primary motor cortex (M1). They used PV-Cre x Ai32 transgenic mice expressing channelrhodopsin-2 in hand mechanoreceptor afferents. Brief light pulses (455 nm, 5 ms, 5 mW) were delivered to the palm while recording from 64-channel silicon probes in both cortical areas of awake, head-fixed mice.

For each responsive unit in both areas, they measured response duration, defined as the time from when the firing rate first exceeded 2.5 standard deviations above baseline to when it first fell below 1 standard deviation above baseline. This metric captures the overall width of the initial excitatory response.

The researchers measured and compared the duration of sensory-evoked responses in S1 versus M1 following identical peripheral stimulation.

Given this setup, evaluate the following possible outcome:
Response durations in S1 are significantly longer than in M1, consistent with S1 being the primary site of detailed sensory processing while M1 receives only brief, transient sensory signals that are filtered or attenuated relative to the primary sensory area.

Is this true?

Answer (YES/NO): YES